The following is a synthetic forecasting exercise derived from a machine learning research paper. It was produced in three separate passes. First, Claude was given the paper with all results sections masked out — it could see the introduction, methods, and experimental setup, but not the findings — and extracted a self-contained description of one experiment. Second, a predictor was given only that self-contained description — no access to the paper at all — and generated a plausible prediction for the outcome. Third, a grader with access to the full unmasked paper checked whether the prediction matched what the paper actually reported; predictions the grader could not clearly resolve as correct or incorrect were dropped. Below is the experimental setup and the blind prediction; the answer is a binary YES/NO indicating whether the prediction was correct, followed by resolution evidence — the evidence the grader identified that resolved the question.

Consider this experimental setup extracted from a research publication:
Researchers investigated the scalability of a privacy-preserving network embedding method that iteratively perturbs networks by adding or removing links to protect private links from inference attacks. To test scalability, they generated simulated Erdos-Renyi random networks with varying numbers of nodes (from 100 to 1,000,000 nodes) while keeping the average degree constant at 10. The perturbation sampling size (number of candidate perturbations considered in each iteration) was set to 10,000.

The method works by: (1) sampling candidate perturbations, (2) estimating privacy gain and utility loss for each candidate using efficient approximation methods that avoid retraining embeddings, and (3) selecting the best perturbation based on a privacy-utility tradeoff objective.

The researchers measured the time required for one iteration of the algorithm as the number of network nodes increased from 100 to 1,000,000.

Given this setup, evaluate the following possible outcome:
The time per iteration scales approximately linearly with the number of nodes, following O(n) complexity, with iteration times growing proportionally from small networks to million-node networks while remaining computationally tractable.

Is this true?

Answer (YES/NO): YES